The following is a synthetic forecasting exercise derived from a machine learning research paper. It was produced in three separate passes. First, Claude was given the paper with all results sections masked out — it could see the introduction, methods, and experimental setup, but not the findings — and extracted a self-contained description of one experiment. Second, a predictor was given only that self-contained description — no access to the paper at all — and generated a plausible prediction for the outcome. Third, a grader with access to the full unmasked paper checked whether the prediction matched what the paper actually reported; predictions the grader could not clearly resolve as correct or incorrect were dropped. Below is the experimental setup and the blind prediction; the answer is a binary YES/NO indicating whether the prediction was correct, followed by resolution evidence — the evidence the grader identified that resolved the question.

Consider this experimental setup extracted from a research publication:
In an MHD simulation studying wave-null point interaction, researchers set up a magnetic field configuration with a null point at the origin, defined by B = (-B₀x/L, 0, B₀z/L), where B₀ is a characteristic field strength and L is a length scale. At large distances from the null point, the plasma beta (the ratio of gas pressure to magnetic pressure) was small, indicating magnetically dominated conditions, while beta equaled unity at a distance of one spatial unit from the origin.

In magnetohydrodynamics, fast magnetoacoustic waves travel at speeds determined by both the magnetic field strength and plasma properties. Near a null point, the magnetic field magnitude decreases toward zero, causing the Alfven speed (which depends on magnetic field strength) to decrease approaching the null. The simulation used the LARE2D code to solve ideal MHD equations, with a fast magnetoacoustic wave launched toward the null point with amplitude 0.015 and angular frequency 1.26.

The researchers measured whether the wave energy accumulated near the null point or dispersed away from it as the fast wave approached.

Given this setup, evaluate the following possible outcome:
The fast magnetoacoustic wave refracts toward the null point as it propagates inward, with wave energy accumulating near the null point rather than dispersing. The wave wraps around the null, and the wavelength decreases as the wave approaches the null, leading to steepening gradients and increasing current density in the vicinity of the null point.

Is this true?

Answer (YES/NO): YES